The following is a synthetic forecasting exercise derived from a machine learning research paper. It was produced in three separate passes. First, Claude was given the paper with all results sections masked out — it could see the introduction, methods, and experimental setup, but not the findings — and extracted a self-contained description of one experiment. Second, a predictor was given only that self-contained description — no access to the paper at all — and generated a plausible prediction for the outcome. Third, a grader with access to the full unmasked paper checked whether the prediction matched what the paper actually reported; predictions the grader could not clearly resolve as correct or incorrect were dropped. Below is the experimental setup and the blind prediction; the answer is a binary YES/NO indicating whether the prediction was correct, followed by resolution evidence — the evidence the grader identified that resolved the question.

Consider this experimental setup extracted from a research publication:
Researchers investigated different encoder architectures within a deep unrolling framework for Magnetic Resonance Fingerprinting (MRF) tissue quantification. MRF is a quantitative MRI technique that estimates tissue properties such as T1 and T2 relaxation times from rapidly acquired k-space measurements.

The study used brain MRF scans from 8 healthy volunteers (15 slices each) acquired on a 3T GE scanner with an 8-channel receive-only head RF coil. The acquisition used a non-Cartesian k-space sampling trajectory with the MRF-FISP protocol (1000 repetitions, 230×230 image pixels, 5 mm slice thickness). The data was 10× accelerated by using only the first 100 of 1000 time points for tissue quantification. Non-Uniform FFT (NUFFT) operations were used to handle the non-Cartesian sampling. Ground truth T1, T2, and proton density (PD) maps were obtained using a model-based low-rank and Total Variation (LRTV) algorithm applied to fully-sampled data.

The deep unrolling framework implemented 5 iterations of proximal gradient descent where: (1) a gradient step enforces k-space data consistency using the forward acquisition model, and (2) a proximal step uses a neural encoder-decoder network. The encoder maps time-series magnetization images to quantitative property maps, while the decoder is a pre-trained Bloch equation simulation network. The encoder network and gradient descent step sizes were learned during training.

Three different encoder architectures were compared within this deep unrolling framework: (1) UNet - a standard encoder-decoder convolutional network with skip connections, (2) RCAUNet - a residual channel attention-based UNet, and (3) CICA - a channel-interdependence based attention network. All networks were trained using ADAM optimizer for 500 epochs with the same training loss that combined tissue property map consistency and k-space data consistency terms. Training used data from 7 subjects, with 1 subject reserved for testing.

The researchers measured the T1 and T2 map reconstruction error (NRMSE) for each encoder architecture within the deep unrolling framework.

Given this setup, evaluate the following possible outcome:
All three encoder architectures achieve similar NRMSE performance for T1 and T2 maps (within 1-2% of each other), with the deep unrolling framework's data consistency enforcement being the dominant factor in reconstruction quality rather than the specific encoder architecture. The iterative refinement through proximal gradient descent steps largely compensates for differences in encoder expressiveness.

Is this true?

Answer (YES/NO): NO